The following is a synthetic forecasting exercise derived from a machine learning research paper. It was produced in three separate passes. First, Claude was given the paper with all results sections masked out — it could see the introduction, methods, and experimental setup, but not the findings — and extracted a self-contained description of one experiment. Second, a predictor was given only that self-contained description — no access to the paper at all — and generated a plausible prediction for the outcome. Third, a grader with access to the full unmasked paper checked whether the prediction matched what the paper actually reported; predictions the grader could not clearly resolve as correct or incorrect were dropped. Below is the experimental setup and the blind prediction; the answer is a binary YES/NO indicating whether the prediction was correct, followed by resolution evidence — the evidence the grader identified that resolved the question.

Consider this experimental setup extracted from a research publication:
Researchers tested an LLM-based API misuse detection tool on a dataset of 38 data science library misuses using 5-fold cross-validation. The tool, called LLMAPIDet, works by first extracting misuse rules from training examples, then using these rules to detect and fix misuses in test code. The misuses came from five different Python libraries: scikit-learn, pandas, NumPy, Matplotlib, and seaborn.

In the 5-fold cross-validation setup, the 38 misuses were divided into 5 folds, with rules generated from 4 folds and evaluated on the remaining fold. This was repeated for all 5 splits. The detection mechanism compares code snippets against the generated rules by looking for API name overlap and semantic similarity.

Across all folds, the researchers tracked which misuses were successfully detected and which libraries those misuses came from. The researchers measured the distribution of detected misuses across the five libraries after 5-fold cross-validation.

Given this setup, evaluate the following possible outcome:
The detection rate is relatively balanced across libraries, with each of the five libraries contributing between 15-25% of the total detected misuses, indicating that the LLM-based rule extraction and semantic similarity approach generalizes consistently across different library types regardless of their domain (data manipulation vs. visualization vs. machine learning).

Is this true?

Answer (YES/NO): NO